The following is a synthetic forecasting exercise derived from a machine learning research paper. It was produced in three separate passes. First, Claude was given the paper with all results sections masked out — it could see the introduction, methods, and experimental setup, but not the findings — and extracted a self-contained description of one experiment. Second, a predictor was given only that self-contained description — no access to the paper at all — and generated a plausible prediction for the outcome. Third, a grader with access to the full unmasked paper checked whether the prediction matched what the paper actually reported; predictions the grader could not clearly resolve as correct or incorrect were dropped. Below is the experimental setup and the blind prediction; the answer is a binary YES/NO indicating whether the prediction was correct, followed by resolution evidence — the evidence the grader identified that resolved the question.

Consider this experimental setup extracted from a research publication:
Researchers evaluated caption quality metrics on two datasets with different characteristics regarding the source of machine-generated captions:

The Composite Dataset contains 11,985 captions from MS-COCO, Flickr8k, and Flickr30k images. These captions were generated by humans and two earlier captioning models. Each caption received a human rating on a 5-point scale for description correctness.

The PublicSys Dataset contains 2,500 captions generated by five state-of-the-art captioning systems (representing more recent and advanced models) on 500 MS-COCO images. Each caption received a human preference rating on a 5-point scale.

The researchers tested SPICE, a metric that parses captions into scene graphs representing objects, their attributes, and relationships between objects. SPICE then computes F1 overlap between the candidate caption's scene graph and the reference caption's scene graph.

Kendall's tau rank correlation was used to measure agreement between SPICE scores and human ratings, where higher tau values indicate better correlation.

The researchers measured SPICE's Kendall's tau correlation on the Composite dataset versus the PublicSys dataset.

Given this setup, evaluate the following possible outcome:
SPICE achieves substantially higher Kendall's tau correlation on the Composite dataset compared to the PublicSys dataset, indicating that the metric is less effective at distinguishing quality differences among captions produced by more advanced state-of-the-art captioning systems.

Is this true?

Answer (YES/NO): YES